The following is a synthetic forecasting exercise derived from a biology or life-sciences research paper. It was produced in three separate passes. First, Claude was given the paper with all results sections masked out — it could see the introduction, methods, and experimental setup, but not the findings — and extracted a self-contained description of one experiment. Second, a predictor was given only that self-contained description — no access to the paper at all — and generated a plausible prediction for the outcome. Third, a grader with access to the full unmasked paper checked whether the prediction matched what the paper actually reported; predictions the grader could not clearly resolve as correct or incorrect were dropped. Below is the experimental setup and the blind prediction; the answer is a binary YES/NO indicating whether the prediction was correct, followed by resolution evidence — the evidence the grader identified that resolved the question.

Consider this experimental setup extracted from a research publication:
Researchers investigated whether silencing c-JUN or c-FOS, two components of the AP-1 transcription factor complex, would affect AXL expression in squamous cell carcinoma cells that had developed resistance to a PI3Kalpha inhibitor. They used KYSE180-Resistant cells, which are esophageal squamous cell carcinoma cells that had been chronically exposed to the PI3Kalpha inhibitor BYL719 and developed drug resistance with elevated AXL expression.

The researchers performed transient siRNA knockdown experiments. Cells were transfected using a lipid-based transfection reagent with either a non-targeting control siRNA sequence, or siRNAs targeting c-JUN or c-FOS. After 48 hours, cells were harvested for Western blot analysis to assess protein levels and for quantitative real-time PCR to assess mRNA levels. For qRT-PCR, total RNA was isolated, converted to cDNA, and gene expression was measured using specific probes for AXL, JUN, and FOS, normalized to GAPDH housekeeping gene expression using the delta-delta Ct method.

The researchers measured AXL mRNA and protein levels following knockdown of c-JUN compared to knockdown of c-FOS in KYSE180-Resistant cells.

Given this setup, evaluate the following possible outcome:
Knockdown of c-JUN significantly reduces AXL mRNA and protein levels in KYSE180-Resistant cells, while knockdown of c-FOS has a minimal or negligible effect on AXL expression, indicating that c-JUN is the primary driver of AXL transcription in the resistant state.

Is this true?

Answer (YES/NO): NO